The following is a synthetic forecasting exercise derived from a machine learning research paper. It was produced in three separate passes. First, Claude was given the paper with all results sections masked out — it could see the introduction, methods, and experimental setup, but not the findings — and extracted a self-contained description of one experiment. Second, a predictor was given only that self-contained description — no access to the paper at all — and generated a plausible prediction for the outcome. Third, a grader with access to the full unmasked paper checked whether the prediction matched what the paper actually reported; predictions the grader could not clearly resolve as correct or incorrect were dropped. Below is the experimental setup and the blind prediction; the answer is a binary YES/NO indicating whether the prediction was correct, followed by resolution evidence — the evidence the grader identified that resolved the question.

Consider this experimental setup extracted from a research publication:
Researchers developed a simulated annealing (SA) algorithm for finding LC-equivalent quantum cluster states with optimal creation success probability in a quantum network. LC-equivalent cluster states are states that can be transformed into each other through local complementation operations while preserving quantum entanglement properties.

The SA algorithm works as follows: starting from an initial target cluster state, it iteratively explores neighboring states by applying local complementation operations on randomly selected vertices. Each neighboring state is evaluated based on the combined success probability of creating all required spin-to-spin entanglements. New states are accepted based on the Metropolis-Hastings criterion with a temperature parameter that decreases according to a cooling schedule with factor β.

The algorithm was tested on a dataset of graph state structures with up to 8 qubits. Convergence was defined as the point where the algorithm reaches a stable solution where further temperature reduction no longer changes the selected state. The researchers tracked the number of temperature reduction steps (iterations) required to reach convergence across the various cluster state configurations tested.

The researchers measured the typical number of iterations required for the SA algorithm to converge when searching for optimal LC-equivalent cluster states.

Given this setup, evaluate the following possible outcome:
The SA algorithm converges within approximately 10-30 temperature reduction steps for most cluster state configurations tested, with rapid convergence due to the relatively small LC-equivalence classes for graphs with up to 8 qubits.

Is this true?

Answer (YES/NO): NO